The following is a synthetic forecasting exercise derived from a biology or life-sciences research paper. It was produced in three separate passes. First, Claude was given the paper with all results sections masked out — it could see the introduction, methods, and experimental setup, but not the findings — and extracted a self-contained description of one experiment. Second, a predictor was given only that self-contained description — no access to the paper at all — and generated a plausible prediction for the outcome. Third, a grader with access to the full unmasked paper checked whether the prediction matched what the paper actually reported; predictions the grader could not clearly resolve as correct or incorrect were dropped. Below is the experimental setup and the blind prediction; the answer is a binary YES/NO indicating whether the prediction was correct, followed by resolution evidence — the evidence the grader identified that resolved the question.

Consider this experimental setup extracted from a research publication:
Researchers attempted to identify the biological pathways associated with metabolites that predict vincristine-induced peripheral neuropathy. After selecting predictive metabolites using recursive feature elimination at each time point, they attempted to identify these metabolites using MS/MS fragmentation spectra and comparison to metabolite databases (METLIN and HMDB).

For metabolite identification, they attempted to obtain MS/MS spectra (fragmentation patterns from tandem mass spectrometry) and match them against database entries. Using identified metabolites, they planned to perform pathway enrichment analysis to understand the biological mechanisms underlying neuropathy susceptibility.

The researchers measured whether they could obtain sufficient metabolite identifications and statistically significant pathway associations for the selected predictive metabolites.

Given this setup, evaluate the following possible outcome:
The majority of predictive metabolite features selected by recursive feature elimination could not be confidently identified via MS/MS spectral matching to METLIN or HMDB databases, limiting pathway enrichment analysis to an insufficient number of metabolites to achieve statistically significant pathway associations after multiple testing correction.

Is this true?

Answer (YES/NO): YES